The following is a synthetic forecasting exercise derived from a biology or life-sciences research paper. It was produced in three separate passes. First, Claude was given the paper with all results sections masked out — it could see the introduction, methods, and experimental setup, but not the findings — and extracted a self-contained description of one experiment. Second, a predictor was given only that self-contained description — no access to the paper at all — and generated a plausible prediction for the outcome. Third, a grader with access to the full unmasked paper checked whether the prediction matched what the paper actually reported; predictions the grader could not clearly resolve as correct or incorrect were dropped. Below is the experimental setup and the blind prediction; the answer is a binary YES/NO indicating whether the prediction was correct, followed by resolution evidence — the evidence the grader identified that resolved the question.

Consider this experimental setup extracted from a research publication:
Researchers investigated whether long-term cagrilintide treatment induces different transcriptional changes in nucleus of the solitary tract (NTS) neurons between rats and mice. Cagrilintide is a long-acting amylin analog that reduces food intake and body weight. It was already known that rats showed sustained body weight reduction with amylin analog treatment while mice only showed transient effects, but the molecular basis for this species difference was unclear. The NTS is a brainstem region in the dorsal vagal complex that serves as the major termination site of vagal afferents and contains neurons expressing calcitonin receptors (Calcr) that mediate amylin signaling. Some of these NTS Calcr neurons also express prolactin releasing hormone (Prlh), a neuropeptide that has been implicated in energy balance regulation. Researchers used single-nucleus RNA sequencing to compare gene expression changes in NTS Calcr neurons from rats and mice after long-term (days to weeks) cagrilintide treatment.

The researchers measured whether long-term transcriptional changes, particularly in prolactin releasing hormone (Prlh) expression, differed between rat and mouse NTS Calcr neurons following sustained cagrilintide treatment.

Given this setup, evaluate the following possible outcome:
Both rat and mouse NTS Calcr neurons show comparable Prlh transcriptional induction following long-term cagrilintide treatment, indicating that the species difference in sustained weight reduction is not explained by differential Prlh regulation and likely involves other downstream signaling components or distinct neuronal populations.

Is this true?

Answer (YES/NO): NO